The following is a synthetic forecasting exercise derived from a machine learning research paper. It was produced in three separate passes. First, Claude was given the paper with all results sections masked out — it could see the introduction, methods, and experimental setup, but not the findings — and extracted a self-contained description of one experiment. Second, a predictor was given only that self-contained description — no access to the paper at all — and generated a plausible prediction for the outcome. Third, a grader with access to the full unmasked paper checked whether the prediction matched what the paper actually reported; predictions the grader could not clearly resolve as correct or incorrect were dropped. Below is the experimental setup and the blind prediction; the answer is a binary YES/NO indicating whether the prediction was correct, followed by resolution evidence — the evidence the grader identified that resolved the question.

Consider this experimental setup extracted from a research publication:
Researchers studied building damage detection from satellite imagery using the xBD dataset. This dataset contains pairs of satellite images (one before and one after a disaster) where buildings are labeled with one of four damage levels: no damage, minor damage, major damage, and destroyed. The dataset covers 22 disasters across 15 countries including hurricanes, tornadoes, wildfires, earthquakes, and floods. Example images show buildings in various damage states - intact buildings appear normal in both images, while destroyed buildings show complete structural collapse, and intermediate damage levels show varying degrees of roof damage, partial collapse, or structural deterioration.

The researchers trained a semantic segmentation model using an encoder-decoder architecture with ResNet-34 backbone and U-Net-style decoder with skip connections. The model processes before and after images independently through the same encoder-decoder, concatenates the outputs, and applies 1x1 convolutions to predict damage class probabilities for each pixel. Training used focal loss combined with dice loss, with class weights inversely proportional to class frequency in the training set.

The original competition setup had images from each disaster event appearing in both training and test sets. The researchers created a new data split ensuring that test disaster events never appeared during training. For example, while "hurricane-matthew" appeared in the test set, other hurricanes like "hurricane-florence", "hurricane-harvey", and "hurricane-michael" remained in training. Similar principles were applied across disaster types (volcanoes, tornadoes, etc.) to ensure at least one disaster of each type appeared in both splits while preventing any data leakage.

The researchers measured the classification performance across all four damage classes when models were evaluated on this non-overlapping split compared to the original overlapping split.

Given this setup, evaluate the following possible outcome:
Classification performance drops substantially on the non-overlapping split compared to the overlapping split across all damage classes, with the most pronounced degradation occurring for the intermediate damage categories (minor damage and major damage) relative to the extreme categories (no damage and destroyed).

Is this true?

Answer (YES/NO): NO